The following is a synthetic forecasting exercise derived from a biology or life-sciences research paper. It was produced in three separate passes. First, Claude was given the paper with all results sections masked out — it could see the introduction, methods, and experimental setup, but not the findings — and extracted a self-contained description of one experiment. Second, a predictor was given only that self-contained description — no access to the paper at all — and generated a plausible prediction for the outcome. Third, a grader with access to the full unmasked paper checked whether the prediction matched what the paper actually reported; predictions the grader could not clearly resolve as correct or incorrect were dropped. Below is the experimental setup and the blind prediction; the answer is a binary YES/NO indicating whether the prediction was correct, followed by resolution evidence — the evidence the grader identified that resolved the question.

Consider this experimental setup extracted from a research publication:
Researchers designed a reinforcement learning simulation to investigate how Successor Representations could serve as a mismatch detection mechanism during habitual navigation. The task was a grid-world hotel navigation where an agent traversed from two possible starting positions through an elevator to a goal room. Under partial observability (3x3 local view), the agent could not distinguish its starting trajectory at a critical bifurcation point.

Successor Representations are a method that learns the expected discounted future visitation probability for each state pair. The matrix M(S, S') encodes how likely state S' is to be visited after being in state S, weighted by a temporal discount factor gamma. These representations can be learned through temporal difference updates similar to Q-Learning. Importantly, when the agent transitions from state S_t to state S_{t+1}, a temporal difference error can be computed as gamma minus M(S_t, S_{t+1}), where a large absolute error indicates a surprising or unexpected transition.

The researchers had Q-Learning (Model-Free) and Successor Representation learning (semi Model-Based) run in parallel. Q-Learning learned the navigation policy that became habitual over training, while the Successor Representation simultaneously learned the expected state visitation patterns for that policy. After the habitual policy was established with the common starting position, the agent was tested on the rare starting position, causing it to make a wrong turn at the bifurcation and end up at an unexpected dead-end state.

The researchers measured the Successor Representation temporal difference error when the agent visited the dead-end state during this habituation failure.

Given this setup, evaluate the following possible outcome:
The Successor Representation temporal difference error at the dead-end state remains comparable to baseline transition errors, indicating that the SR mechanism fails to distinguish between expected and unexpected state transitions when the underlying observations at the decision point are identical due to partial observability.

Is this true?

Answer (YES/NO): NO